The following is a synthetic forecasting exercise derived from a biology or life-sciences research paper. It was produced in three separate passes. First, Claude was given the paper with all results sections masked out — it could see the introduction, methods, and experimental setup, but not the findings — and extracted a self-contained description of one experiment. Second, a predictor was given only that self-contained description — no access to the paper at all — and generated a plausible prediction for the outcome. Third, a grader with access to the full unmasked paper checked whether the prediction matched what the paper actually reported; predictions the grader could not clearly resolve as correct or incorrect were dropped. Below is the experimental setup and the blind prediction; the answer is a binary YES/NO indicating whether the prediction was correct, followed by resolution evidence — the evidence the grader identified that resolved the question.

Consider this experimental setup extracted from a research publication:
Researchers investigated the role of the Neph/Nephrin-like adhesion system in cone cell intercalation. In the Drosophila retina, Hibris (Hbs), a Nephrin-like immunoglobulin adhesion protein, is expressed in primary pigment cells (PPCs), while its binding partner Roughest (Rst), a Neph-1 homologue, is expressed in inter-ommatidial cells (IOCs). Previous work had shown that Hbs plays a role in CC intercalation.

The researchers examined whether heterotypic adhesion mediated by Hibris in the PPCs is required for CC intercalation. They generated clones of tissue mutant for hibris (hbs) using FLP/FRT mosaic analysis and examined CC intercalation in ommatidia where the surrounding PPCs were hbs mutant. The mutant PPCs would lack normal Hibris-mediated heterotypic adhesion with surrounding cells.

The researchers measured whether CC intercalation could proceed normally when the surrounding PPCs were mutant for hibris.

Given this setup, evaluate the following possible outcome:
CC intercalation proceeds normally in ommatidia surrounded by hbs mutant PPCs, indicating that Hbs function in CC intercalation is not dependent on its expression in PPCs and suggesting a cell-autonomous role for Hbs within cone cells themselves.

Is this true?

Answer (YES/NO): YES